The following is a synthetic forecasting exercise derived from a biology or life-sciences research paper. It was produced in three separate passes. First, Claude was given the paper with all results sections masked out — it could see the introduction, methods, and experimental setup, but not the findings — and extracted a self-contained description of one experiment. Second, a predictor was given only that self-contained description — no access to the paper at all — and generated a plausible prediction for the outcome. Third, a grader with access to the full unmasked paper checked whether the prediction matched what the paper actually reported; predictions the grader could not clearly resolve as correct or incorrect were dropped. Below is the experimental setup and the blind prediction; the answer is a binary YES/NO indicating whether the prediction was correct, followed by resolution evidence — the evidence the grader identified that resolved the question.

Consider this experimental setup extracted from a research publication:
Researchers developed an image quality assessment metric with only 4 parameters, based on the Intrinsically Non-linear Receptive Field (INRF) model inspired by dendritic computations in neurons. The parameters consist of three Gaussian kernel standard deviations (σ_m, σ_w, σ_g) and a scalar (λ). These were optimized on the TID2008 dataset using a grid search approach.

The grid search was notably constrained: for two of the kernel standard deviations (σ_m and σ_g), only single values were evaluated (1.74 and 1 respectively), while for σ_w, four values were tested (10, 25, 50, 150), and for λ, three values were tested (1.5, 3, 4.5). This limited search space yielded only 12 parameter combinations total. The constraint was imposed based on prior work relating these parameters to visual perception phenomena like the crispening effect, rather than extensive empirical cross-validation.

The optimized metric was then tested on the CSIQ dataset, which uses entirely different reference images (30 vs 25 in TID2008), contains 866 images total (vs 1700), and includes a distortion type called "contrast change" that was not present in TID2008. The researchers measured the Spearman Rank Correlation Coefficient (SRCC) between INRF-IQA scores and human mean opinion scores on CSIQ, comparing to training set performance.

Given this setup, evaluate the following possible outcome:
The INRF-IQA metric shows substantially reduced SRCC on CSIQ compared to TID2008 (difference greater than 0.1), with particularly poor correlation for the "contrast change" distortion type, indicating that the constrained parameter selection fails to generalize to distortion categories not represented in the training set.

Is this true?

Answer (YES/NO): NO